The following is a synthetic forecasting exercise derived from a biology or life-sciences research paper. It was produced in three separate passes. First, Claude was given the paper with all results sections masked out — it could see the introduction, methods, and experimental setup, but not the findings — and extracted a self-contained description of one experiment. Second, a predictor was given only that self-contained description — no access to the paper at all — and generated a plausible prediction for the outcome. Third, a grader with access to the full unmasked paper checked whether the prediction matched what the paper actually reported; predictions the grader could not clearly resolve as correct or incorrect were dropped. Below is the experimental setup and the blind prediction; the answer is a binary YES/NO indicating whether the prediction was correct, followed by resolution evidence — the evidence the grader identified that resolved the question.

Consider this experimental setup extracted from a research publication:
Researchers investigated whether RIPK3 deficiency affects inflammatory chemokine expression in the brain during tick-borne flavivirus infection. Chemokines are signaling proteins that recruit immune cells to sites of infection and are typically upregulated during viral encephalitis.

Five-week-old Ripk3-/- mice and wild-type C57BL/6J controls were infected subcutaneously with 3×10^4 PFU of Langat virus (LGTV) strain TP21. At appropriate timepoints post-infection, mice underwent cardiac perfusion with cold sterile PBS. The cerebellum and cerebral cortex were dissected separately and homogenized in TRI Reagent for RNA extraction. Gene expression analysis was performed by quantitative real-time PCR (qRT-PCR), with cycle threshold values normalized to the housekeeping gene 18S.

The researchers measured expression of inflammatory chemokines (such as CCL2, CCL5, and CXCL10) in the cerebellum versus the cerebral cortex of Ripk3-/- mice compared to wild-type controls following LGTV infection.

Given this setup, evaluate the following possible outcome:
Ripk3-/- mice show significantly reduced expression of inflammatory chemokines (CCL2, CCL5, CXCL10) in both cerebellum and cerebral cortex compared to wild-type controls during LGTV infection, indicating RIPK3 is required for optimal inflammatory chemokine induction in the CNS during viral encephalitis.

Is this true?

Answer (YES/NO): NO